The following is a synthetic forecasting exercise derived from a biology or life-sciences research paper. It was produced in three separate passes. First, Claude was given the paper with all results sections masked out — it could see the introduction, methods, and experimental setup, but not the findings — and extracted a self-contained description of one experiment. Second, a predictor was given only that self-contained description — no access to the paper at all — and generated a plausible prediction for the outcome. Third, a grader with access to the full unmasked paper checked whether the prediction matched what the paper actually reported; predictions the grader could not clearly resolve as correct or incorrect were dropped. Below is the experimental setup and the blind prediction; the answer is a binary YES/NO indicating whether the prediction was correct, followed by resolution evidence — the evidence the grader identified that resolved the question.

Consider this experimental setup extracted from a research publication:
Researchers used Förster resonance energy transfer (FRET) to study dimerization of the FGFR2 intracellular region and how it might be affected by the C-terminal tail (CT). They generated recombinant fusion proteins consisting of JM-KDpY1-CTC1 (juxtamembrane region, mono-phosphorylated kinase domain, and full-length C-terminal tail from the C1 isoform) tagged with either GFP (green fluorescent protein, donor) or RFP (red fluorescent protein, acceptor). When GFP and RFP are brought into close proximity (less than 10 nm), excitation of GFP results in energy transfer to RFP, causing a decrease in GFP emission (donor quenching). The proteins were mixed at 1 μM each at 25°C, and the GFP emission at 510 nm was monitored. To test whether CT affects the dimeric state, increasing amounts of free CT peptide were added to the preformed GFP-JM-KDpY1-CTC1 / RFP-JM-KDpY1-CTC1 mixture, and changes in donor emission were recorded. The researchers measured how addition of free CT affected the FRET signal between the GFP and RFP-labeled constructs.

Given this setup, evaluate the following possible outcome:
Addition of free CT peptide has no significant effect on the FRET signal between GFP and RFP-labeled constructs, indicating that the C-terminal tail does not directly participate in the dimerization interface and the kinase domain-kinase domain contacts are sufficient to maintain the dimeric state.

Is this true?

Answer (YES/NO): NO